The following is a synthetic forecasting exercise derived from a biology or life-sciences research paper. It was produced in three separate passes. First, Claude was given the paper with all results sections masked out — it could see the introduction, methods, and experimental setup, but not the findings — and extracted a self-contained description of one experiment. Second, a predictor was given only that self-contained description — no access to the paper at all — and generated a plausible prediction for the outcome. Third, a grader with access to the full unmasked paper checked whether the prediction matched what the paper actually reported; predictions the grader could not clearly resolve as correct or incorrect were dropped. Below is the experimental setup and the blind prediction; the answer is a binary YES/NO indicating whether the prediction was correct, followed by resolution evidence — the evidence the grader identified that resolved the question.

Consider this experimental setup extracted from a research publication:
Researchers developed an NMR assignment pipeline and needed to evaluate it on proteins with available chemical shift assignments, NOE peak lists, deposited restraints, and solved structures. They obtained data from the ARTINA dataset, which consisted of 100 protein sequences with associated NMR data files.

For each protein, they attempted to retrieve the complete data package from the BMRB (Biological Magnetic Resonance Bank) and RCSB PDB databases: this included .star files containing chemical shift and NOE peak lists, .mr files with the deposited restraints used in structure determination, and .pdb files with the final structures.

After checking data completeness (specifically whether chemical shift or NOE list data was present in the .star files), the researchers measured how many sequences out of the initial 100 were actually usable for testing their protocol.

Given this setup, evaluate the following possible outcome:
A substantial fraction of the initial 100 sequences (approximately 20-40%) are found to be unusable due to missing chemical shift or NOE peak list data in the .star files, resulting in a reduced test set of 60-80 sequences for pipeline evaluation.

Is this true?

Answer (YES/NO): NO